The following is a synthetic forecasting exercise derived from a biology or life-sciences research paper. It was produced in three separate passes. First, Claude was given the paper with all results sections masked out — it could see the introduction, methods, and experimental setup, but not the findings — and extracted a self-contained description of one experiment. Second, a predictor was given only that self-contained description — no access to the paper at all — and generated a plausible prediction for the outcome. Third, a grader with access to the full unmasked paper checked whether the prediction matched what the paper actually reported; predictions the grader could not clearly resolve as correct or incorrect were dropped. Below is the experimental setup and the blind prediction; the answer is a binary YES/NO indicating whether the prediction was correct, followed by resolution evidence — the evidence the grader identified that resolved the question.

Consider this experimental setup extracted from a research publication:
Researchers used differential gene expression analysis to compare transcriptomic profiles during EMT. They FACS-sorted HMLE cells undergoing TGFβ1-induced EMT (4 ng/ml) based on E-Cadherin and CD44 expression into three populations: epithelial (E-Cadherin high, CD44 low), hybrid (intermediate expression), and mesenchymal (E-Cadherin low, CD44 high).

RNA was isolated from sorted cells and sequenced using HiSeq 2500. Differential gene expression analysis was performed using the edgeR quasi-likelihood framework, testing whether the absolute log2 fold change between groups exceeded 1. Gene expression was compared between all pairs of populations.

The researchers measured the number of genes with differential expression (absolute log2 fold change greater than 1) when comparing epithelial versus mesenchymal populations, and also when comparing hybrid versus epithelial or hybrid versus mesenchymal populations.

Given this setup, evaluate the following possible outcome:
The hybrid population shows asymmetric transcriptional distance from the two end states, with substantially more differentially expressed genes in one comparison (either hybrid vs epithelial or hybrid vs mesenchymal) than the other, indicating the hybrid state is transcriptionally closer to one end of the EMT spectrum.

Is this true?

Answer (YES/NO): YES